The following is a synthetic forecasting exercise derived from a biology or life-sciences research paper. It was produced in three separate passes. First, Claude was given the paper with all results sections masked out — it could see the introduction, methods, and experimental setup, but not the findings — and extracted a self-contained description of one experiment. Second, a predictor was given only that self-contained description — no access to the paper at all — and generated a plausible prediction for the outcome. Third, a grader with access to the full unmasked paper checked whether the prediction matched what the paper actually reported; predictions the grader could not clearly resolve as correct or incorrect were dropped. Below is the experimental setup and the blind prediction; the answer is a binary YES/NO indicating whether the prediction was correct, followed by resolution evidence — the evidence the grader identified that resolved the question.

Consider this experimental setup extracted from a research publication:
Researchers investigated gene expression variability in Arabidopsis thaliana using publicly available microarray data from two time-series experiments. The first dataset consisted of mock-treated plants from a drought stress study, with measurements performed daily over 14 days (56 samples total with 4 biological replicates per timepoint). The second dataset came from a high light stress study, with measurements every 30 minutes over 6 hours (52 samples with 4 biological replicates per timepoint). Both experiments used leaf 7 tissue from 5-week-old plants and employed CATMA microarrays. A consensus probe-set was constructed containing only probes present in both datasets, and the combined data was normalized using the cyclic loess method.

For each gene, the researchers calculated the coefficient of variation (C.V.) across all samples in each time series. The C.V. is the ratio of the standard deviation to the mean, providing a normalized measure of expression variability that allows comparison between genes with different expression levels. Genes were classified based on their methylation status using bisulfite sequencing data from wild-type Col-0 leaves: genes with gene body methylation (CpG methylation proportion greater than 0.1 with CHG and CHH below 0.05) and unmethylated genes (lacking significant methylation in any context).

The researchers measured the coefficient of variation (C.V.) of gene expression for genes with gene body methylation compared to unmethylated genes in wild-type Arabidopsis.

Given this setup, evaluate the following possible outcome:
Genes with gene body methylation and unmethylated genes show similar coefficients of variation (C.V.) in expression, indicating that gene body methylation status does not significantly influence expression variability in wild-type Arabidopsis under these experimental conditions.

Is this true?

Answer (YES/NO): NO